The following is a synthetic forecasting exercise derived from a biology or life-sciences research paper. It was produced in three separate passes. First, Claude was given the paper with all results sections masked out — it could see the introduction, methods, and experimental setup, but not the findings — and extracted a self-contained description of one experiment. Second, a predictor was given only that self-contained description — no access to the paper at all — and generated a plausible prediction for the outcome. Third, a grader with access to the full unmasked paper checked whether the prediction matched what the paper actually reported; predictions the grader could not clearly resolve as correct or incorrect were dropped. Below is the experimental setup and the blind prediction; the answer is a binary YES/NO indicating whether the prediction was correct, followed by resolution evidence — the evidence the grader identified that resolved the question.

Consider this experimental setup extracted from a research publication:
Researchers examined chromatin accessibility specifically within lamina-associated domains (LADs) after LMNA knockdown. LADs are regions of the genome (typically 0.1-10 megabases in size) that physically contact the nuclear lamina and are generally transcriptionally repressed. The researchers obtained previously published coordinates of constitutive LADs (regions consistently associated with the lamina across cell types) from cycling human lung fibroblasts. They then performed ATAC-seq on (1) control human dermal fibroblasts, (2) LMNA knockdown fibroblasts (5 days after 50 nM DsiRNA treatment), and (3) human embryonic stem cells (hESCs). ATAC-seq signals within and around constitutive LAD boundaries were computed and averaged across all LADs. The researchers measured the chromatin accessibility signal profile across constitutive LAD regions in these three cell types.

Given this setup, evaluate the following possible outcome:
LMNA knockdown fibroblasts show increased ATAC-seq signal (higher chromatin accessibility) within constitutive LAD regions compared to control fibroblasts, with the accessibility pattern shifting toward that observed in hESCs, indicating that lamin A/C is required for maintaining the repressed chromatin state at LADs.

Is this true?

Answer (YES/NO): YES